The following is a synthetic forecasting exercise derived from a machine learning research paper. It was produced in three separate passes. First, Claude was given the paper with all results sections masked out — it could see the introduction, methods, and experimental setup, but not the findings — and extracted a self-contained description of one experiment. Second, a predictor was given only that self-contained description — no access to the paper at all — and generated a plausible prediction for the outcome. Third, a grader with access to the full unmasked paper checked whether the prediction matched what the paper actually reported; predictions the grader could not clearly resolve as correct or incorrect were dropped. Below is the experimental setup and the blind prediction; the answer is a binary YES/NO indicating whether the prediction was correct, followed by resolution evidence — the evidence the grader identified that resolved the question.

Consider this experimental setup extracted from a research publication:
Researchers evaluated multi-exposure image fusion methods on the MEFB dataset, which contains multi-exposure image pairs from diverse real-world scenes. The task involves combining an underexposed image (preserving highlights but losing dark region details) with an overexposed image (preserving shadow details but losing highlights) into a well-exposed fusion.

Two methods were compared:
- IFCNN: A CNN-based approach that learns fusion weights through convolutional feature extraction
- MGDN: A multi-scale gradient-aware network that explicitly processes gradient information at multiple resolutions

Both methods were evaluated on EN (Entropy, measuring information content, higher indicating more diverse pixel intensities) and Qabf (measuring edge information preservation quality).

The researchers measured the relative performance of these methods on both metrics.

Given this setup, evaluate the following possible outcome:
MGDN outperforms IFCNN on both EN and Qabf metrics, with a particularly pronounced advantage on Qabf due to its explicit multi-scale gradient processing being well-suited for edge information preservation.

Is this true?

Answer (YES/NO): NO